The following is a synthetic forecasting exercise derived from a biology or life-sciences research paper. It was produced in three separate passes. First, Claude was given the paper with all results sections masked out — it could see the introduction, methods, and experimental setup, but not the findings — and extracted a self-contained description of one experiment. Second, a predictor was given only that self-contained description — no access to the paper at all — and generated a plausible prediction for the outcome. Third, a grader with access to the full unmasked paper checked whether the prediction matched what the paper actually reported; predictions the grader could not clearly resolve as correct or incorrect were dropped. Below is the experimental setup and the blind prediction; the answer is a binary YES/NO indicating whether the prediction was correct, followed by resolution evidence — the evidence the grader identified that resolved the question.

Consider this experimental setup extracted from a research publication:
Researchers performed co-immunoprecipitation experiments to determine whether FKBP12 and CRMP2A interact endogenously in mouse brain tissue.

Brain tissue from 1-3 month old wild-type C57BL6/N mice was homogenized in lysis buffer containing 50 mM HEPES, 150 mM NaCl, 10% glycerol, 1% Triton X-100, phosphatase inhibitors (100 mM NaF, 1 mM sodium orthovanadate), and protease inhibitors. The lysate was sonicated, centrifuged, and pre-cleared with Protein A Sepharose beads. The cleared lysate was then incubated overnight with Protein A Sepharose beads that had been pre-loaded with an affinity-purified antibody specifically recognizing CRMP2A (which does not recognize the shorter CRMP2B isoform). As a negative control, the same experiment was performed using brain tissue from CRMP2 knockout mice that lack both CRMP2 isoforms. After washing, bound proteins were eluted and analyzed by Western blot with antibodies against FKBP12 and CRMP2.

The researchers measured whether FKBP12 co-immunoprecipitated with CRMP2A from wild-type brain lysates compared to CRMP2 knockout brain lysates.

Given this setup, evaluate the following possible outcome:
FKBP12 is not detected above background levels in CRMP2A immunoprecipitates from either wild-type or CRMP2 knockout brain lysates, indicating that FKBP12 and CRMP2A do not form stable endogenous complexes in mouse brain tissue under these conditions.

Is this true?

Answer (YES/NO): NO